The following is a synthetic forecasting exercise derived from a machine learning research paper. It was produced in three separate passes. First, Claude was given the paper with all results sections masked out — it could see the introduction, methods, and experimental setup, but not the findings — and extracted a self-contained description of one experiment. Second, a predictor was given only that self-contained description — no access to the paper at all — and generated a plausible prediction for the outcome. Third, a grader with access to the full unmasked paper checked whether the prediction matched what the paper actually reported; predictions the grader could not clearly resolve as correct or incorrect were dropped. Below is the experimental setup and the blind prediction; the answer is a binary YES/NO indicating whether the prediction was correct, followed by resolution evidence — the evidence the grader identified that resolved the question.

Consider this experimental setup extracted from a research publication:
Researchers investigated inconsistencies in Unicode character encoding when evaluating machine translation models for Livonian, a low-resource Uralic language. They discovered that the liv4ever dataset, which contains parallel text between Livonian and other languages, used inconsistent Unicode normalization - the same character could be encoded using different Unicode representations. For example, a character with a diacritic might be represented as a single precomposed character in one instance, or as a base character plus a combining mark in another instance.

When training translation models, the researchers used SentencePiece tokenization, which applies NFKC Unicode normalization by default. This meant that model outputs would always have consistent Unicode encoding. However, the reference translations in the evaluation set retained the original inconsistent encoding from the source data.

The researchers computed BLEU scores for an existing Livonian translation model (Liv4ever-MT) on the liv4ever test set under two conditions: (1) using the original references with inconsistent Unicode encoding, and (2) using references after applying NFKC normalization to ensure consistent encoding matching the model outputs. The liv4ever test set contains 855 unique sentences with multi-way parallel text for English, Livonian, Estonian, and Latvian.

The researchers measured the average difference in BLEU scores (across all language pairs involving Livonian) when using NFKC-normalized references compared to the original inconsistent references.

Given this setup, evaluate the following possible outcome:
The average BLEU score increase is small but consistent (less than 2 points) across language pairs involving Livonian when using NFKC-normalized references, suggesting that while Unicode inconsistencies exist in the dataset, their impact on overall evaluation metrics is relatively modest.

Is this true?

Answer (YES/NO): NO